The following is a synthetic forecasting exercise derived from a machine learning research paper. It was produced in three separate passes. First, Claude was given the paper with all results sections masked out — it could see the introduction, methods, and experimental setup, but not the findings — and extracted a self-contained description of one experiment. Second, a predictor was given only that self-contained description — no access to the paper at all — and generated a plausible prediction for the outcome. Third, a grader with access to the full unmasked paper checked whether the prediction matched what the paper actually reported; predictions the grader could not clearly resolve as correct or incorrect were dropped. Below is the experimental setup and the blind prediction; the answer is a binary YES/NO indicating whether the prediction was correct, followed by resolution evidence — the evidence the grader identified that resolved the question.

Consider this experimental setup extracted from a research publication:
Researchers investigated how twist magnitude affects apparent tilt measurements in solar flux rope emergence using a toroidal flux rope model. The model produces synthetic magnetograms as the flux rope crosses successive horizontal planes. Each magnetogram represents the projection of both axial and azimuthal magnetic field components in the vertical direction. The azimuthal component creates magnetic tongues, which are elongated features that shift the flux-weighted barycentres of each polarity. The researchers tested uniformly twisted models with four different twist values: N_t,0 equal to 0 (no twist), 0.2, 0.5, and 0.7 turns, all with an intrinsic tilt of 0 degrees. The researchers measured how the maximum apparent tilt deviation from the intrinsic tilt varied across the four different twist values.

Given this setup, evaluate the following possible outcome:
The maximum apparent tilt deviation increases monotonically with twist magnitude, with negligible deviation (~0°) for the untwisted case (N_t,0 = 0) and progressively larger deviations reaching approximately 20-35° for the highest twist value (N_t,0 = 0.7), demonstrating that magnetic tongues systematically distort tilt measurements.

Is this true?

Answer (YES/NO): YES